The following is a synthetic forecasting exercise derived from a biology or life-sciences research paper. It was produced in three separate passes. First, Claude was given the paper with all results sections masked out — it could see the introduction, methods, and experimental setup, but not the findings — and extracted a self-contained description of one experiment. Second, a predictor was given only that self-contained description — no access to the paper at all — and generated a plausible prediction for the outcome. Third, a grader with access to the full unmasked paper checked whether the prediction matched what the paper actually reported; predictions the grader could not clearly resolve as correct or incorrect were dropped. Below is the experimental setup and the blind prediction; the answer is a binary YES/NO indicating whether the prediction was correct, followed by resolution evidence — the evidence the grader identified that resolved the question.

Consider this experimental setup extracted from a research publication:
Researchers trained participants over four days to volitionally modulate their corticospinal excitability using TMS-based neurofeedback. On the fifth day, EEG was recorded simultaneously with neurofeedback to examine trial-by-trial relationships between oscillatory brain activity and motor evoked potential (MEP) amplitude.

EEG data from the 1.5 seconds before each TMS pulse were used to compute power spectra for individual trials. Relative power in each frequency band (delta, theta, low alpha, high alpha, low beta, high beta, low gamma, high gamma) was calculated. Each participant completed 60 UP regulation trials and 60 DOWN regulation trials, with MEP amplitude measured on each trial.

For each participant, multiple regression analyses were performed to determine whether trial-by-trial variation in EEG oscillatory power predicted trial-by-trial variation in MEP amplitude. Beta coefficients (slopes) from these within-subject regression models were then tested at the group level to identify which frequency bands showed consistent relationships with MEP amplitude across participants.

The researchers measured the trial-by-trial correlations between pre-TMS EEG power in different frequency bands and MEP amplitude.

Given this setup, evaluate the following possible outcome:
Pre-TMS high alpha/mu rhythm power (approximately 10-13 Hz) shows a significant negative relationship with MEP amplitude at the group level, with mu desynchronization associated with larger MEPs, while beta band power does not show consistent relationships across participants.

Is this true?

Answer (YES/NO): YES